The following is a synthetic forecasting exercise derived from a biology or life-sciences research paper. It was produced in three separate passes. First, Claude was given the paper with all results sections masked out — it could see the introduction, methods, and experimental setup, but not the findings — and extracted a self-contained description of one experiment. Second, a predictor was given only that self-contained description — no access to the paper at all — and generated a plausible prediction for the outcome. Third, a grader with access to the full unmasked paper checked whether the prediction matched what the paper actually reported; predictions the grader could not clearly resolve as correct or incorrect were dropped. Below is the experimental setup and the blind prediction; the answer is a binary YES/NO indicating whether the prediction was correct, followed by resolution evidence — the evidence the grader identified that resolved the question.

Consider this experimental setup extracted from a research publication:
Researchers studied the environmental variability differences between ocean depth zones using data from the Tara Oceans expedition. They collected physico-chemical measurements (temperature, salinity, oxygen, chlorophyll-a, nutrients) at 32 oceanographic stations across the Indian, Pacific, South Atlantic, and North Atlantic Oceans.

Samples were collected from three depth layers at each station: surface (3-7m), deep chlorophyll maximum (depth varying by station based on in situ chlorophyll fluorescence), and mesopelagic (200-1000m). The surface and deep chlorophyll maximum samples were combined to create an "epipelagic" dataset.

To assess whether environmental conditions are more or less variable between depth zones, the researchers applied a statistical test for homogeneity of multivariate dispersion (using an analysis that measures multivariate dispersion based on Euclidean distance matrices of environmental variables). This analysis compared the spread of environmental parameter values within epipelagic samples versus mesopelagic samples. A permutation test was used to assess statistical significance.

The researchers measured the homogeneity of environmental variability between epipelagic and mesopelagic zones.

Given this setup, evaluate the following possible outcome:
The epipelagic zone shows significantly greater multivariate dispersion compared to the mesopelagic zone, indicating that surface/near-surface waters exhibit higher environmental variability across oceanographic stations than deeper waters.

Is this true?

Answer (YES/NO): NO